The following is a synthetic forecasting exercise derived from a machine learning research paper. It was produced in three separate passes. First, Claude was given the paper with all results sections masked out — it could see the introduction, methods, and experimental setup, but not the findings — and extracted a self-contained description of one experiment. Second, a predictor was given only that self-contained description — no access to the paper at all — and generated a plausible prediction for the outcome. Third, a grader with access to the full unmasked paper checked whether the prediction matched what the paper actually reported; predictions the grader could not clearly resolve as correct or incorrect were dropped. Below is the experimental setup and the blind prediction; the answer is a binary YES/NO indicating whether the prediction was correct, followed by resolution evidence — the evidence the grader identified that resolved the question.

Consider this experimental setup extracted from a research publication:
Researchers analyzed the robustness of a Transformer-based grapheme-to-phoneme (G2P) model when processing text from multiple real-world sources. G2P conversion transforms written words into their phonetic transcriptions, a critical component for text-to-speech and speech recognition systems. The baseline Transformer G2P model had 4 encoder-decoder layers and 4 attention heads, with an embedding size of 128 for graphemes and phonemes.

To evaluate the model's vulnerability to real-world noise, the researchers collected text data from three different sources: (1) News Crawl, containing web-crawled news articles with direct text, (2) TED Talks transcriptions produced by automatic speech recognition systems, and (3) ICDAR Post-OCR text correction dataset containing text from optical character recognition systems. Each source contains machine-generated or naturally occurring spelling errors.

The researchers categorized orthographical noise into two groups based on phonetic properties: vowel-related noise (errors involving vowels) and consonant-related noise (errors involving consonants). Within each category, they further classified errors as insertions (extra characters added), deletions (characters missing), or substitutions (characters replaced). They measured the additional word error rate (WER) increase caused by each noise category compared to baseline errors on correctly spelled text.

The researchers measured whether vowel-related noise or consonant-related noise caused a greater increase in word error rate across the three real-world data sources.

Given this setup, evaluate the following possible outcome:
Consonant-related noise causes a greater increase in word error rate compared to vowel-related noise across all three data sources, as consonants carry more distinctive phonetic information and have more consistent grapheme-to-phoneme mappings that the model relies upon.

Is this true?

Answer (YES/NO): YES